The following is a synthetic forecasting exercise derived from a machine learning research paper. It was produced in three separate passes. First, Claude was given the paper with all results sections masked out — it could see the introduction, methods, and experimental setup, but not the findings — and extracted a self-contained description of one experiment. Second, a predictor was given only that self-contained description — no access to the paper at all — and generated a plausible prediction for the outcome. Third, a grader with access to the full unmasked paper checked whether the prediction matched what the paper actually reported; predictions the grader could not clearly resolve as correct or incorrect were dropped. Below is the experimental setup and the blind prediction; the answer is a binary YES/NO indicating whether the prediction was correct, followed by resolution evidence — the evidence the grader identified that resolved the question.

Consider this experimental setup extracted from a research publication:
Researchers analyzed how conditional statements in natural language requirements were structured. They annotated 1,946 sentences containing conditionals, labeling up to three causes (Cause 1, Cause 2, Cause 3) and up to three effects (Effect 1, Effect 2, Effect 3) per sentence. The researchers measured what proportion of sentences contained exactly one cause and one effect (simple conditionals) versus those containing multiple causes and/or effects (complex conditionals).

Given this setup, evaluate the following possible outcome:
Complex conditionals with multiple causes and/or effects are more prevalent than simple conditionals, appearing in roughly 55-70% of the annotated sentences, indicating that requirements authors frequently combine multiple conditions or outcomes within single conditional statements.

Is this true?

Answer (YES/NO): NO